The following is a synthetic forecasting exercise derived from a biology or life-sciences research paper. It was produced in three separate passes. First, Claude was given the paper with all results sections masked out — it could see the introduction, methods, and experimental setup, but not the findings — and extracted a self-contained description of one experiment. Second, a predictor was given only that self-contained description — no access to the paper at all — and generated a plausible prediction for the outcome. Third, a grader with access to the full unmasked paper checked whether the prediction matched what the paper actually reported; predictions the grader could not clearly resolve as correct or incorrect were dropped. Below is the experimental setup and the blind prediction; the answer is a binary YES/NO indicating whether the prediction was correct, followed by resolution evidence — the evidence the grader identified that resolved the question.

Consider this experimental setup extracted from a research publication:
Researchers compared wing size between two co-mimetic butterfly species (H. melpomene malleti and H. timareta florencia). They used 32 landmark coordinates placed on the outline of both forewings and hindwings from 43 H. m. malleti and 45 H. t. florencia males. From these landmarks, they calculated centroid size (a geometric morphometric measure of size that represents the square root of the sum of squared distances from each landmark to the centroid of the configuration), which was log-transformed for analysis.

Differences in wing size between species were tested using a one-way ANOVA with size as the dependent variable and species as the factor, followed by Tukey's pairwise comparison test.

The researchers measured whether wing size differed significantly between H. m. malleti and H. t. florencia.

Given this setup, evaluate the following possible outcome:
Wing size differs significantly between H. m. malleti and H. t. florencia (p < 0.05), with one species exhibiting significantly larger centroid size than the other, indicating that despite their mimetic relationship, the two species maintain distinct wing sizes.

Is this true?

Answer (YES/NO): YES